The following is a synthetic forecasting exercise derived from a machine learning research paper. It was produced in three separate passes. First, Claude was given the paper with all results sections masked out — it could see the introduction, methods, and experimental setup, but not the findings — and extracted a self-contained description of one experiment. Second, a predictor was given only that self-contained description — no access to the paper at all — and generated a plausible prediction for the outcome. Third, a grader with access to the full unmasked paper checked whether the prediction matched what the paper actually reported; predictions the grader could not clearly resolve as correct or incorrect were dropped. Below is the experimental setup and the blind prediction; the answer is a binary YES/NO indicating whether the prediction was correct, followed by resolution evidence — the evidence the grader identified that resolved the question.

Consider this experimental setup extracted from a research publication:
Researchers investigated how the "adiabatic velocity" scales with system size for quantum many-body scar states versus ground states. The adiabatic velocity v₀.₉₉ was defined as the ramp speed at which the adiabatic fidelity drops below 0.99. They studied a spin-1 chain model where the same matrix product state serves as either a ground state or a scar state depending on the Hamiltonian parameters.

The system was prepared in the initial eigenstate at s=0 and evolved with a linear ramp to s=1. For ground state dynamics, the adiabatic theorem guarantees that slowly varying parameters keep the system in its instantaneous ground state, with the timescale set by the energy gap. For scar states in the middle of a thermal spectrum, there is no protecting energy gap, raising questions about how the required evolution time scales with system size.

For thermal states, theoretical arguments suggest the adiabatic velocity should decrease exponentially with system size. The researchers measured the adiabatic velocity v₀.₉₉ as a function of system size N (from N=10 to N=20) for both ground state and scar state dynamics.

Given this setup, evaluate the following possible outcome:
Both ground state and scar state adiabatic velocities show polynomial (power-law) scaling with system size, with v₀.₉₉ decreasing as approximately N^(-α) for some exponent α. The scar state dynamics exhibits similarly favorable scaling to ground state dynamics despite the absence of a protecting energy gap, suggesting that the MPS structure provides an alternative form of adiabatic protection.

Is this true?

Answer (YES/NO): YES